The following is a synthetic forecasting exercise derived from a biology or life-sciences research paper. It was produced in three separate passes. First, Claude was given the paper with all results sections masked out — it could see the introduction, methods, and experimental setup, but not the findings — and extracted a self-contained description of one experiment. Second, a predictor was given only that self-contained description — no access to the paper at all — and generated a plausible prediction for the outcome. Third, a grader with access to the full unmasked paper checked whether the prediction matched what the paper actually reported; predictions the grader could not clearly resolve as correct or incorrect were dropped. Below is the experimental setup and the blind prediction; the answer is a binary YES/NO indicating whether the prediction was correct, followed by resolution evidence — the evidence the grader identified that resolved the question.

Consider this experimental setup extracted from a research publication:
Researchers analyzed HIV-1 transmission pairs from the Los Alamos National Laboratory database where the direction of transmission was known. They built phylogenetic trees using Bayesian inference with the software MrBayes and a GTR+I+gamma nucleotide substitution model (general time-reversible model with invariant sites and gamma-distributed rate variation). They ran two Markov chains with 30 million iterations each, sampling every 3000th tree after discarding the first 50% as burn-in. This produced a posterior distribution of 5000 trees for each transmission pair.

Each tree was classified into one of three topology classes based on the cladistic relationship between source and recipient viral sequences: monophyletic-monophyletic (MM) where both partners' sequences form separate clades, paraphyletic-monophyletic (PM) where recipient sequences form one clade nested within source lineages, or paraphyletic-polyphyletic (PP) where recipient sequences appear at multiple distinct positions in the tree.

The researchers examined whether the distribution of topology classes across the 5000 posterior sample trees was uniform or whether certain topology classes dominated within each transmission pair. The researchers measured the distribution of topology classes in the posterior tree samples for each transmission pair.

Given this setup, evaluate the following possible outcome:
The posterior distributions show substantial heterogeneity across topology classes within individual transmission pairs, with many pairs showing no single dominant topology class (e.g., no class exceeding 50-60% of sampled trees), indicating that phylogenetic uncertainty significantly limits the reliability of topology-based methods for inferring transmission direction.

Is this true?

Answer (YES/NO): NO